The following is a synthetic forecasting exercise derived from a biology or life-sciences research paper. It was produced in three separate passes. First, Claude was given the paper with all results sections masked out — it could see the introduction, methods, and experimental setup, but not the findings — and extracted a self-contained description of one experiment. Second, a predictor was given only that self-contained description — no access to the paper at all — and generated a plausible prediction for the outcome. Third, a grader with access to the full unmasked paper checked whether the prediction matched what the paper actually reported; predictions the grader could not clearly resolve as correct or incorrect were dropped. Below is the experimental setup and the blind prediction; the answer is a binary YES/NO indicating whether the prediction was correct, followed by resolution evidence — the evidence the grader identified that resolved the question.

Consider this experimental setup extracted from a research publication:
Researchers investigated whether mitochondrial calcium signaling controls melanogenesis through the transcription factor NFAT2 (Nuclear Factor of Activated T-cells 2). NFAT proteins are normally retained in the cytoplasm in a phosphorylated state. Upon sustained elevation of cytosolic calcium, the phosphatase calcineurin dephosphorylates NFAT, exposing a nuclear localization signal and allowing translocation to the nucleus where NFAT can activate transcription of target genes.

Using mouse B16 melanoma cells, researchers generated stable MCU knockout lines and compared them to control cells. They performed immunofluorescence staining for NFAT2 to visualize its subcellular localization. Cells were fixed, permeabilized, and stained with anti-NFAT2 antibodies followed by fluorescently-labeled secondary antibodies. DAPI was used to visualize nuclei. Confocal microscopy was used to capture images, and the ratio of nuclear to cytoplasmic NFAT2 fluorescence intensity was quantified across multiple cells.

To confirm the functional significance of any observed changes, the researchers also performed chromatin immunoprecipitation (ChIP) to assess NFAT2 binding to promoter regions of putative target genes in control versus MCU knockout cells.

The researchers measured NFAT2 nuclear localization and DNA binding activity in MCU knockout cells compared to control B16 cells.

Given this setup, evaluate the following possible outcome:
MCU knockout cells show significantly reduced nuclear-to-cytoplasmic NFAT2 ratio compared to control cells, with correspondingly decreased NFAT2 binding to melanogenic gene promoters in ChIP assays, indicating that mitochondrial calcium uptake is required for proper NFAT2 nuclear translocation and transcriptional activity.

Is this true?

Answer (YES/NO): NO